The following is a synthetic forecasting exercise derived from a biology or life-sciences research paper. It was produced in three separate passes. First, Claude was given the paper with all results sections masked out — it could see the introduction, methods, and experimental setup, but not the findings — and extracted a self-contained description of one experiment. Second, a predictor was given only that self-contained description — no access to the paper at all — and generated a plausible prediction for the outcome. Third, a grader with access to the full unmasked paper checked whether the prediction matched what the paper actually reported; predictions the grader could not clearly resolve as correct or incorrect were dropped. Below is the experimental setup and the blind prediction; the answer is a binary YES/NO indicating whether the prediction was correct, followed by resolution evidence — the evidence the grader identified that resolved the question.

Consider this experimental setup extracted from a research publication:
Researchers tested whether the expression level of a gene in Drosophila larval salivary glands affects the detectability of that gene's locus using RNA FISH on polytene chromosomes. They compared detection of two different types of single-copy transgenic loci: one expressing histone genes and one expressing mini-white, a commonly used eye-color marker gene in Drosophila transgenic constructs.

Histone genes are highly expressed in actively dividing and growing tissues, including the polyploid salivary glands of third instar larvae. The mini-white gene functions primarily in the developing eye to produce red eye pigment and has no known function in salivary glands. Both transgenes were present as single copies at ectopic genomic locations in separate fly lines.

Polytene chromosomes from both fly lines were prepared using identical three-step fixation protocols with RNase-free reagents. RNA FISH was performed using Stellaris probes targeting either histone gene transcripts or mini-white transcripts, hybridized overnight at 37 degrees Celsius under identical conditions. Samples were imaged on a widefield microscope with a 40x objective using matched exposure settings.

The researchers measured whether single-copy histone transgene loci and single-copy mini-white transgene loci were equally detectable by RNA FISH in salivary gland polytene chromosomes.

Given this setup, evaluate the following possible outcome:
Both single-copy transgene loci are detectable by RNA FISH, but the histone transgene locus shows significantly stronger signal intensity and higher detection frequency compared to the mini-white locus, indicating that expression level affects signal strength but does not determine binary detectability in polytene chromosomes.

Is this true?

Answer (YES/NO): NO